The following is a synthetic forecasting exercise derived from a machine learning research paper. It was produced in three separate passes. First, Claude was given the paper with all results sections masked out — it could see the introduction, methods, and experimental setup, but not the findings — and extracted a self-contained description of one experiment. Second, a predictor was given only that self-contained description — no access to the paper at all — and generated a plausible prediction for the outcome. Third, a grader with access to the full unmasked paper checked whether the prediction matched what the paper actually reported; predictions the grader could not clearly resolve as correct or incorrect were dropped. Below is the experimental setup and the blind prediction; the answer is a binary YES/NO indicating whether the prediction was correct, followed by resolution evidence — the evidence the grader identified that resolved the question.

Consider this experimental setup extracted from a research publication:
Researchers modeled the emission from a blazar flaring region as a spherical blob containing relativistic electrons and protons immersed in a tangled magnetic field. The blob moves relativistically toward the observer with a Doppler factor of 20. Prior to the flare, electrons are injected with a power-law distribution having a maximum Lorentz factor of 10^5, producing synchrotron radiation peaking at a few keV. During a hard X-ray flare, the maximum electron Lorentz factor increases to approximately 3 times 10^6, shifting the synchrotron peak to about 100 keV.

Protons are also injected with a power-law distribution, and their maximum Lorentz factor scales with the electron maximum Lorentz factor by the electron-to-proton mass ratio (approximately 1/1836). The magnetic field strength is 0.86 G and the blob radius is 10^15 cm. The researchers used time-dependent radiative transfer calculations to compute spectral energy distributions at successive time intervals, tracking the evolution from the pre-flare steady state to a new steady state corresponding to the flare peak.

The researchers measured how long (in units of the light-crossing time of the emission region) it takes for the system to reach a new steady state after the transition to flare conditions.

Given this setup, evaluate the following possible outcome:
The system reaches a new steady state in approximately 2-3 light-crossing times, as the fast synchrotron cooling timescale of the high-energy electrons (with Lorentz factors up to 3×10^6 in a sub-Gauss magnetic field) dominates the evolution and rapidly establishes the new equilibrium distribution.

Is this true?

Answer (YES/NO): YES